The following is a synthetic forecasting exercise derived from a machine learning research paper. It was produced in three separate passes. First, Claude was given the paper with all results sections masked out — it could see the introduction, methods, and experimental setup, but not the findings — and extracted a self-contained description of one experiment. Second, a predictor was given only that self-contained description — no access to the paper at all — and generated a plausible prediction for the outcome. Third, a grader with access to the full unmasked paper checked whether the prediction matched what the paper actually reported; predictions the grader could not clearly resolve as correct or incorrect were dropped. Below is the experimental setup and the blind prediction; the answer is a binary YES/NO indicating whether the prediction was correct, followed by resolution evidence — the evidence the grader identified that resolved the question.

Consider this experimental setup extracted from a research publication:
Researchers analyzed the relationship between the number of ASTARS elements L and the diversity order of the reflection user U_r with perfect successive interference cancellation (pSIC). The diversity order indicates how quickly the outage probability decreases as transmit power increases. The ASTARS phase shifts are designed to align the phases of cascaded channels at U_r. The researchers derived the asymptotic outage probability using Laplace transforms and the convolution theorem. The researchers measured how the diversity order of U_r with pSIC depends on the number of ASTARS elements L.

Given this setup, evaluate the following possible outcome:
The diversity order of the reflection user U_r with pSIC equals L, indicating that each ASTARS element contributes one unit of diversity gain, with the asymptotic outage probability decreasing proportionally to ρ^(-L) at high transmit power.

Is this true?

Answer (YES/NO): YES